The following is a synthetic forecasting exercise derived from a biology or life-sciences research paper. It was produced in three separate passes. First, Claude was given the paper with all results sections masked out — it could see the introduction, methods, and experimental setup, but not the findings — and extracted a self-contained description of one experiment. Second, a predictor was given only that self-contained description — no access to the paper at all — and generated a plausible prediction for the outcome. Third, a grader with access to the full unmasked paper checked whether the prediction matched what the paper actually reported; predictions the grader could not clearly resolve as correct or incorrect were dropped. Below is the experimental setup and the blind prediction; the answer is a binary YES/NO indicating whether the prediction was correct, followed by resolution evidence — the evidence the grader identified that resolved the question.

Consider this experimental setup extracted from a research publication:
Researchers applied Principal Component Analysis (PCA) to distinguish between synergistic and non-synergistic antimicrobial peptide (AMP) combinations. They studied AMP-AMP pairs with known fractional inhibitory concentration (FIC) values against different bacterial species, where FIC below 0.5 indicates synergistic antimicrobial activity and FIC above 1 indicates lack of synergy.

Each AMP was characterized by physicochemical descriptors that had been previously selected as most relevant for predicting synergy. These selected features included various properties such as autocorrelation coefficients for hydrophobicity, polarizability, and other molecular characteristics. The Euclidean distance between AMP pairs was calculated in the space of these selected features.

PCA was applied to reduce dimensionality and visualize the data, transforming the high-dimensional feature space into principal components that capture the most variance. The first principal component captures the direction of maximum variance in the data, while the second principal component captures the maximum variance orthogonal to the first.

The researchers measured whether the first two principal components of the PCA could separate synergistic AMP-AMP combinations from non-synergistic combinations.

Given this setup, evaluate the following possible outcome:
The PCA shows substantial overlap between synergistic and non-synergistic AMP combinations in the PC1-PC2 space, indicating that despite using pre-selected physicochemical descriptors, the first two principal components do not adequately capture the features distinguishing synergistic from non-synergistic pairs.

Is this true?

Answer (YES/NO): NO